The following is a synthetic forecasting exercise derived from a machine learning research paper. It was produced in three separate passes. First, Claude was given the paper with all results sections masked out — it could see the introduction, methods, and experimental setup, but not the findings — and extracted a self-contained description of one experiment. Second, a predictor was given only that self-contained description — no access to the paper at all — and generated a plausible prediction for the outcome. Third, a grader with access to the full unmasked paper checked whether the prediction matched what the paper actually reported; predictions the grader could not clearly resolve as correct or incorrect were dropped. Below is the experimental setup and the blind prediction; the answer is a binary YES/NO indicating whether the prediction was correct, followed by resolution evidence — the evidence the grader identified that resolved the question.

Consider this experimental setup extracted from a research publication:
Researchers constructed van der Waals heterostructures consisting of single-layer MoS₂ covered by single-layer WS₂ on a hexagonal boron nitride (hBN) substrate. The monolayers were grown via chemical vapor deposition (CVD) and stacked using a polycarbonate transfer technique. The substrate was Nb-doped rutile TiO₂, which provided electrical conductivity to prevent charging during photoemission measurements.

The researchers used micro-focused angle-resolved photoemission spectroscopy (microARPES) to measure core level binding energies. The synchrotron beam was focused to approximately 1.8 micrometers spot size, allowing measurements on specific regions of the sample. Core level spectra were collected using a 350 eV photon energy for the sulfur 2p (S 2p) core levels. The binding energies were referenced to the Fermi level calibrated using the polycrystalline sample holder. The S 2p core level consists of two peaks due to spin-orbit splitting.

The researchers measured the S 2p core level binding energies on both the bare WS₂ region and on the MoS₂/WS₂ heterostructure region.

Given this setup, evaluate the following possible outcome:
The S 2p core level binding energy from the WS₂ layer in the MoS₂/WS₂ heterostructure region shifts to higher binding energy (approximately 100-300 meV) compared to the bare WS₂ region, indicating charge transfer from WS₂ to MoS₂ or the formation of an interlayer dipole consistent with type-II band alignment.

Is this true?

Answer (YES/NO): NO